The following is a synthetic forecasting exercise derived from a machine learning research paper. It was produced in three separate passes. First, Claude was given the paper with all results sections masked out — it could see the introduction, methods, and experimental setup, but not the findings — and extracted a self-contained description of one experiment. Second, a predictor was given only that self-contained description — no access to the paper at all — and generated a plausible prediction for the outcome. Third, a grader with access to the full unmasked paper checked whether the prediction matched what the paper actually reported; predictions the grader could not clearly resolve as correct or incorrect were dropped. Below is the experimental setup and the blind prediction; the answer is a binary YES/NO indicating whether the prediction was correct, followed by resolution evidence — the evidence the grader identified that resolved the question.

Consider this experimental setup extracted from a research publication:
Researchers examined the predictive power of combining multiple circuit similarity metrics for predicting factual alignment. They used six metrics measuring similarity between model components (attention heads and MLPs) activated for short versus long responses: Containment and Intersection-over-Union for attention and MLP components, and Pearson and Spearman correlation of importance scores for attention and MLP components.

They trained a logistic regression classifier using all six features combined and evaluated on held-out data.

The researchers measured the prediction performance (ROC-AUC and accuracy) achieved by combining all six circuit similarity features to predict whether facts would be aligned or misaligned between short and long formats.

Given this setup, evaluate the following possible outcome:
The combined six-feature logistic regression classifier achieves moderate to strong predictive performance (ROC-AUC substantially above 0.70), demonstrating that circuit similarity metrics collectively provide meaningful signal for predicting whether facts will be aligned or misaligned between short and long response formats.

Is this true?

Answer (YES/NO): YES